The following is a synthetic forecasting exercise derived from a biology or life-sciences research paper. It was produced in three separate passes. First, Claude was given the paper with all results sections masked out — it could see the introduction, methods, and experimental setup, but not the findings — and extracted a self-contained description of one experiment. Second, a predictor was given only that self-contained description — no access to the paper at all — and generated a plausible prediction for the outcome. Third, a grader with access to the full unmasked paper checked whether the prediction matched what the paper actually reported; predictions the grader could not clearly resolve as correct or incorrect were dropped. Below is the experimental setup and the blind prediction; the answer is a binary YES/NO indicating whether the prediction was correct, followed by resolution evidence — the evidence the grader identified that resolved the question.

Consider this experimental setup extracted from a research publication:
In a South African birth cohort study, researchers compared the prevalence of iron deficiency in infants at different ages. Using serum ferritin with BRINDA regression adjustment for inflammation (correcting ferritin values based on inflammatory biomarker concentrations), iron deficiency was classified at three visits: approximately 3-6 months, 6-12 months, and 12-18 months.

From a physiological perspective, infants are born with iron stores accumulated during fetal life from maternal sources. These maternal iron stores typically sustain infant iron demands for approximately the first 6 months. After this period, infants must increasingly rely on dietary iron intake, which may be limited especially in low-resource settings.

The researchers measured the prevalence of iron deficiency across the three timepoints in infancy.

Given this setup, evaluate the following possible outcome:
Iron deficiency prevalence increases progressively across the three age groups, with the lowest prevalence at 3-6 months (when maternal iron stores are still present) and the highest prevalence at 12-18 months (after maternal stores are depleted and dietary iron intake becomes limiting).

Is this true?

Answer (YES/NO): YES